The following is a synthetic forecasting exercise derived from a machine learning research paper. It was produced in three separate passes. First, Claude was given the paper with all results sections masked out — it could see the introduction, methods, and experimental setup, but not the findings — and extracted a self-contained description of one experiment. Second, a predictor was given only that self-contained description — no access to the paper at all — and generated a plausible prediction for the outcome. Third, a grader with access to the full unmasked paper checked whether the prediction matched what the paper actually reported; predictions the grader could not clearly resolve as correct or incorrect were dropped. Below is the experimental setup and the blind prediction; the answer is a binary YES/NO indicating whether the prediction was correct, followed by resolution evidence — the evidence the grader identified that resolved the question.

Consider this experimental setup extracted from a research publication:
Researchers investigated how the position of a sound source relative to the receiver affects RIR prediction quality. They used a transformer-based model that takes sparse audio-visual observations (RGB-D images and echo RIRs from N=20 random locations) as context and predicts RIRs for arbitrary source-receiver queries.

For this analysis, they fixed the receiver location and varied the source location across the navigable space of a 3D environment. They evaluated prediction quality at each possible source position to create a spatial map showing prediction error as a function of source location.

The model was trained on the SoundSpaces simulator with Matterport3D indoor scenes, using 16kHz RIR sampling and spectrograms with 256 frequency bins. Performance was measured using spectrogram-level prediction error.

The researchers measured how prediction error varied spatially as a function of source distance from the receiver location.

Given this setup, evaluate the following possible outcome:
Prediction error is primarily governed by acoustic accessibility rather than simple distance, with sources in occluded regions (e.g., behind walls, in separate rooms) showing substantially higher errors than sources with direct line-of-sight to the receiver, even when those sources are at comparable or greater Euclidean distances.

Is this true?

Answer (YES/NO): NO